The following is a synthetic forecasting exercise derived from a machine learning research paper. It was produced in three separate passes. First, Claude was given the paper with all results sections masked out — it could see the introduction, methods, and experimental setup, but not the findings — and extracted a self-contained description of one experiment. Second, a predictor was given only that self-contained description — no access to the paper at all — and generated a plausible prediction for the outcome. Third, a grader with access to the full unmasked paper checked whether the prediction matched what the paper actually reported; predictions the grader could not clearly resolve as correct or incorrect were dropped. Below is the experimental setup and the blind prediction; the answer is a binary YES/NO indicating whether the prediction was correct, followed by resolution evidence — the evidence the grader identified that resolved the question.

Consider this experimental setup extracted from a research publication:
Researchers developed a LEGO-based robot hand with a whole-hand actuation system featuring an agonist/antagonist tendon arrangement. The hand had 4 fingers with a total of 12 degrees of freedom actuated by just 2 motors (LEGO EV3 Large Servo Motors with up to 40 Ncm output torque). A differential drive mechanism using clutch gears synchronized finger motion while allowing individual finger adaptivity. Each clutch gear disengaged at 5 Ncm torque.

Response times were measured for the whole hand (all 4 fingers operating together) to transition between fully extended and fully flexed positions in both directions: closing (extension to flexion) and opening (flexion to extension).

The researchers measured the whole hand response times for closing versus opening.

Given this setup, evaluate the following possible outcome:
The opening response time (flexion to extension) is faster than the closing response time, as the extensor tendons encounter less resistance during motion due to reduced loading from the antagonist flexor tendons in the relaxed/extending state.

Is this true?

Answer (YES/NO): NO